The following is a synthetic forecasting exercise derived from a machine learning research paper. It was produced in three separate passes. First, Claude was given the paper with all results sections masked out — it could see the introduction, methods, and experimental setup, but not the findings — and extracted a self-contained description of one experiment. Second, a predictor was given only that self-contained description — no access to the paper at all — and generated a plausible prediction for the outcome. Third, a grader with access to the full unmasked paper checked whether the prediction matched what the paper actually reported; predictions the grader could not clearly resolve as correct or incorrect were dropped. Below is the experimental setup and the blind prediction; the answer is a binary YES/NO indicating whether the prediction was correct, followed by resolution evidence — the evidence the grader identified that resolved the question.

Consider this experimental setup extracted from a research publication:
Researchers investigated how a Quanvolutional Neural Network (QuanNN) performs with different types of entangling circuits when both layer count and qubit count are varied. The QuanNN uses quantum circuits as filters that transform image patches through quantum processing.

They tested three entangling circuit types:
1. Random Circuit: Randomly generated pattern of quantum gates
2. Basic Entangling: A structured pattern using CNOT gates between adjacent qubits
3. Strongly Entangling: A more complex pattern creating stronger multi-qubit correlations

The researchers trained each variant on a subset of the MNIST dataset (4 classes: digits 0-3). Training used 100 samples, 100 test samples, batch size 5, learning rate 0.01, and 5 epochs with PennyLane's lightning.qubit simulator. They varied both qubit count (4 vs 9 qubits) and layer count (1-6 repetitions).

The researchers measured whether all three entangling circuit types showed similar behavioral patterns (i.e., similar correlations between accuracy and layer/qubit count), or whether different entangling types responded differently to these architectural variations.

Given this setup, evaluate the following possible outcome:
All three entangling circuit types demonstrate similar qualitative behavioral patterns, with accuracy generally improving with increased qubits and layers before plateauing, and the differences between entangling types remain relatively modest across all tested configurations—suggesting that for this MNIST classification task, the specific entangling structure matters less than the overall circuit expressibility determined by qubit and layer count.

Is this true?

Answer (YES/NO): NO